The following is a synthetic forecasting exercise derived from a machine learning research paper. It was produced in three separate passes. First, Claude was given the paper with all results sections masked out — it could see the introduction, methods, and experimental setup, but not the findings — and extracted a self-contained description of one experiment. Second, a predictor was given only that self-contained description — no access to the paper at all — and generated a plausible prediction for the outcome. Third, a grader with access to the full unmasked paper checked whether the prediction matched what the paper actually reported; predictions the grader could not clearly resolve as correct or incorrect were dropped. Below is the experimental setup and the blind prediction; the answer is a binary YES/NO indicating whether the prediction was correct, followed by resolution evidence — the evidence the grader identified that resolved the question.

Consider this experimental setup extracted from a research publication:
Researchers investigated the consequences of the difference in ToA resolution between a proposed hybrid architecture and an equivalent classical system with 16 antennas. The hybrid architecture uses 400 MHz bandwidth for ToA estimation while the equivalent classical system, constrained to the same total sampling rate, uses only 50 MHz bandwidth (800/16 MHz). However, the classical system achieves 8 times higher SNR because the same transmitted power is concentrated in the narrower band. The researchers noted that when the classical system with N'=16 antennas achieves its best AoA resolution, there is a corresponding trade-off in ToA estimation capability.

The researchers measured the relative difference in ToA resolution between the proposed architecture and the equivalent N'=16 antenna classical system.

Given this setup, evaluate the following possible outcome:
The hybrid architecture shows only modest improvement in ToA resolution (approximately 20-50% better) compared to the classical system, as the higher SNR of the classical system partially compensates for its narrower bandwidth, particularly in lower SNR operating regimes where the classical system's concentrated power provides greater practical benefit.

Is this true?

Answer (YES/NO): NO